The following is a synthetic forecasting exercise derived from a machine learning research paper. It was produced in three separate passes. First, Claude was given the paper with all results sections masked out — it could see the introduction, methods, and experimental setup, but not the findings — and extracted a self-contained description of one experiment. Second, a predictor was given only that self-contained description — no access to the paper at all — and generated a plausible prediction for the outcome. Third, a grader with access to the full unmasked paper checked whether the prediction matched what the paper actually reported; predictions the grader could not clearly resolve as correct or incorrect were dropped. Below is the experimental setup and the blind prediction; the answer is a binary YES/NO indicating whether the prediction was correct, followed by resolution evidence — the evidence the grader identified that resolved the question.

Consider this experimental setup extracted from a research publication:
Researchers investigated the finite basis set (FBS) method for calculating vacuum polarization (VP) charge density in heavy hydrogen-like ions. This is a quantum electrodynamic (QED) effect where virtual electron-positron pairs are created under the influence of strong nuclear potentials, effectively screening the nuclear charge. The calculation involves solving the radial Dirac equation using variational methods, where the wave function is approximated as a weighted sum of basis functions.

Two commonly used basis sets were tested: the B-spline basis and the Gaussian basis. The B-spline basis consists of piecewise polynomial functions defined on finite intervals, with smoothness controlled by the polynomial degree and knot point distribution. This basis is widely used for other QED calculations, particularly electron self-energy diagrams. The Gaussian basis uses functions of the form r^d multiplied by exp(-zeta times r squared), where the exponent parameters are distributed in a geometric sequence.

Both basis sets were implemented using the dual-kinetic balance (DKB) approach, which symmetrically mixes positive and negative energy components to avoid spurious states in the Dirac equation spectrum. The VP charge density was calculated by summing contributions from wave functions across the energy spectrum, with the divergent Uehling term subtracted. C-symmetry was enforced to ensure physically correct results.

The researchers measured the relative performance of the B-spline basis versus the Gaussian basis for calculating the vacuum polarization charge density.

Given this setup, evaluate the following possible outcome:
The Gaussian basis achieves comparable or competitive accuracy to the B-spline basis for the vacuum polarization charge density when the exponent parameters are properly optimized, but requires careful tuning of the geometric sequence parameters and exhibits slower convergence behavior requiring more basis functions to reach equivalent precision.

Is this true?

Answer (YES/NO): NO